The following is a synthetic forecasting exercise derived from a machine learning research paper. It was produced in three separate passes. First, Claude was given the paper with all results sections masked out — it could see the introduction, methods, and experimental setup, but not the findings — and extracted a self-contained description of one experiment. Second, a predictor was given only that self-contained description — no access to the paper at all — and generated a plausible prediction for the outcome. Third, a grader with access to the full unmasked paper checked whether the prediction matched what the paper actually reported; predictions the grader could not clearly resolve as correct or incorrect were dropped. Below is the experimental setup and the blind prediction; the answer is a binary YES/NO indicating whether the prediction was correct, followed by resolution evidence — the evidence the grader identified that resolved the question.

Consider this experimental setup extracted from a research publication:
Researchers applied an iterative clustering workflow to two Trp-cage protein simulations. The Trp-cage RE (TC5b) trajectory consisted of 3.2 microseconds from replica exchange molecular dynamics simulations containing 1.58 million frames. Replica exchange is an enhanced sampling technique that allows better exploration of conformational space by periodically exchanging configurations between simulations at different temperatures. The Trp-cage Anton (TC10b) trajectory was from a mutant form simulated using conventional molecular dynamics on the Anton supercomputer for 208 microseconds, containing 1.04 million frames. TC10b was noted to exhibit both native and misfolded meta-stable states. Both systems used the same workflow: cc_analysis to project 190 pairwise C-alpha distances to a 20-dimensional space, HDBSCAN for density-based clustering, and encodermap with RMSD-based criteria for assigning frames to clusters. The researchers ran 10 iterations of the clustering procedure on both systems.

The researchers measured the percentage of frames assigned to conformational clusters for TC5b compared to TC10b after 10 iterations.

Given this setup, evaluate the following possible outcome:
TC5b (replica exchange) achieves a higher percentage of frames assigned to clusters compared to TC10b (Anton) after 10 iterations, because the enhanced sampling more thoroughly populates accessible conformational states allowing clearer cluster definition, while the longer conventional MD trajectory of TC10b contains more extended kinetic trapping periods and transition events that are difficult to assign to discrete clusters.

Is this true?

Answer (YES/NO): YES